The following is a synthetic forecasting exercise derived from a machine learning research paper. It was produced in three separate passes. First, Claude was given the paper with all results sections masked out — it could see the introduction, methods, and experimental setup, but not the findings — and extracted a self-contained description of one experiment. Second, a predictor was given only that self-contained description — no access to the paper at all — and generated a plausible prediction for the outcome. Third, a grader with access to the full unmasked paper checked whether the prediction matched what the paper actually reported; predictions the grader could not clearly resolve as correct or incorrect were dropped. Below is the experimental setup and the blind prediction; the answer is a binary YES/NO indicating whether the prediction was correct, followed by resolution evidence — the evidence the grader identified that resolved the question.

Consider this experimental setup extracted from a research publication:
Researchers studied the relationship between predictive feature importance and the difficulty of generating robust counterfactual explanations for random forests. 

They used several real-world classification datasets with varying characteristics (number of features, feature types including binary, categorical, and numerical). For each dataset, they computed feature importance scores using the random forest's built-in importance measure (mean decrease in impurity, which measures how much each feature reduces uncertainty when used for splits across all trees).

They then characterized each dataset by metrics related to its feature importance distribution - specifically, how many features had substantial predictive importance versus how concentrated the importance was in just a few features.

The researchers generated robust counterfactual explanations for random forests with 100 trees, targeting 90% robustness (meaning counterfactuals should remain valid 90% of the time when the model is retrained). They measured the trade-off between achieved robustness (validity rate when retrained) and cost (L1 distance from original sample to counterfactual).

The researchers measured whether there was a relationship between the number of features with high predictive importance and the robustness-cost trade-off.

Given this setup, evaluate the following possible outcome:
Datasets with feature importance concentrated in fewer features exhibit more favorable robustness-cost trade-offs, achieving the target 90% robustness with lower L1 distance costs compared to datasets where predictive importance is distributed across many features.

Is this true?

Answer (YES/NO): YES